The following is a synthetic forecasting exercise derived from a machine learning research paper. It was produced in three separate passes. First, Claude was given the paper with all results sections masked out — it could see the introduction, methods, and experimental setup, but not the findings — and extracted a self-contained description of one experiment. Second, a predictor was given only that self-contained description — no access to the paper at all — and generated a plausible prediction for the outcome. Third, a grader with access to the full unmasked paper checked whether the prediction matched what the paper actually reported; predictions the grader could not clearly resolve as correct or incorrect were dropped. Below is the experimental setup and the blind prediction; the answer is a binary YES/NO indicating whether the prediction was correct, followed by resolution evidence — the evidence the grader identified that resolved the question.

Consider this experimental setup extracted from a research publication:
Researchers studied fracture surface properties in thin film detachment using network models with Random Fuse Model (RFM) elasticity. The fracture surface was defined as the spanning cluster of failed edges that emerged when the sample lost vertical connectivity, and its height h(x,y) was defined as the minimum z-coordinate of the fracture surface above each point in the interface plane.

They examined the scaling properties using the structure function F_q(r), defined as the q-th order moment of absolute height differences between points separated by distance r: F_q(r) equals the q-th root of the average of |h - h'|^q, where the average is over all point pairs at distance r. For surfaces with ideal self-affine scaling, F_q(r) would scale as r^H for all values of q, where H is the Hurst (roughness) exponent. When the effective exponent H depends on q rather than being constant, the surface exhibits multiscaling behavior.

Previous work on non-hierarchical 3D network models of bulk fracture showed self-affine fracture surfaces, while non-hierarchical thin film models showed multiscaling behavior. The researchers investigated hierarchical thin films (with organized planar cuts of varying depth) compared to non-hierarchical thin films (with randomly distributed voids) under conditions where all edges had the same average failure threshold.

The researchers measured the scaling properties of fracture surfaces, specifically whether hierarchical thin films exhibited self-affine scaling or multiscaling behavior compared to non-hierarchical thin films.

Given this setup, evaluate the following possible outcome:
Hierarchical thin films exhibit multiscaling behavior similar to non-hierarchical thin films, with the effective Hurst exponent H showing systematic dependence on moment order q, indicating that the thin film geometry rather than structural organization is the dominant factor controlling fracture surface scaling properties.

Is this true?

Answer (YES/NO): NO